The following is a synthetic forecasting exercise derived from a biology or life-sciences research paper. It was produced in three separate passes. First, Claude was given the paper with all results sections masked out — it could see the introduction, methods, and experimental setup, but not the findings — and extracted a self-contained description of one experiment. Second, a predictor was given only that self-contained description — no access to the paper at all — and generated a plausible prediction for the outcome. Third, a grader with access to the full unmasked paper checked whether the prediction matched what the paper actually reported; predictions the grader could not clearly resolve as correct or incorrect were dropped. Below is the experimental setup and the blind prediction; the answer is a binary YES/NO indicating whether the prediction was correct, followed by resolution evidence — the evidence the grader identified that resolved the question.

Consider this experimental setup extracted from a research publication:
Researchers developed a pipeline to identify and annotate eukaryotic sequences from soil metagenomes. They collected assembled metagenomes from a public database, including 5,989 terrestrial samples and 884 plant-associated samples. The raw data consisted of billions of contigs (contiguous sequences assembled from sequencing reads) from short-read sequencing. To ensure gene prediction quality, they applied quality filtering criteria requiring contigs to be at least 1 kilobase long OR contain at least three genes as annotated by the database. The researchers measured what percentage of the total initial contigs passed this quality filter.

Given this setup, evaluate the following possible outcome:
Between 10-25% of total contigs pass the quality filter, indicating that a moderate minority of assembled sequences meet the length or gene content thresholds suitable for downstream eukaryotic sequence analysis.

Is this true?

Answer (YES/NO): YES